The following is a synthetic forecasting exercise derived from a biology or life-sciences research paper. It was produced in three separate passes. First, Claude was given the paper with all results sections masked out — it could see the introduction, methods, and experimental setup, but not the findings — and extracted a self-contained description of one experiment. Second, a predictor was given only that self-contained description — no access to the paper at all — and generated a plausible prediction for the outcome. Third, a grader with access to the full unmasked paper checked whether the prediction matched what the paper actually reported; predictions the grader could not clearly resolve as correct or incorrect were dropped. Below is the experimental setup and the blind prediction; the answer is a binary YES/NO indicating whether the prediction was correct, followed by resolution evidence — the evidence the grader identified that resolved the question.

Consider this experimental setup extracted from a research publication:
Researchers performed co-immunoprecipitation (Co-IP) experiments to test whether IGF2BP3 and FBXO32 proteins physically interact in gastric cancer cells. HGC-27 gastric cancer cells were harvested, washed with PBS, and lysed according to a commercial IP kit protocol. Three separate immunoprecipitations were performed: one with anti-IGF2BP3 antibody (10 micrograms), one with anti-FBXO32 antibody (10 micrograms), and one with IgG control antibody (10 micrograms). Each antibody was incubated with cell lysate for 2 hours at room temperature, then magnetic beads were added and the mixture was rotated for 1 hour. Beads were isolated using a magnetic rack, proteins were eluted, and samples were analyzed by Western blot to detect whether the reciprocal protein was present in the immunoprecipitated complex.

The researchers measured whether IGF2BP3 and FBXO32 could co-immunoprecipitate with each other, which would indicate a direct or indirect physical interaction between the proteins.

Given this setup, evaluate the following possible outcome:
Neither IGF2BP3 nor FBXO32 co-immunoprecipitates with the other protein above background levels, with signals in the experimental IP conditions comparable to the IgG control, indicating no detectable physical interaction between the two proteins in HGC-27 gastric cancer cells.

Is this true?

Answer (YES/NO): NO